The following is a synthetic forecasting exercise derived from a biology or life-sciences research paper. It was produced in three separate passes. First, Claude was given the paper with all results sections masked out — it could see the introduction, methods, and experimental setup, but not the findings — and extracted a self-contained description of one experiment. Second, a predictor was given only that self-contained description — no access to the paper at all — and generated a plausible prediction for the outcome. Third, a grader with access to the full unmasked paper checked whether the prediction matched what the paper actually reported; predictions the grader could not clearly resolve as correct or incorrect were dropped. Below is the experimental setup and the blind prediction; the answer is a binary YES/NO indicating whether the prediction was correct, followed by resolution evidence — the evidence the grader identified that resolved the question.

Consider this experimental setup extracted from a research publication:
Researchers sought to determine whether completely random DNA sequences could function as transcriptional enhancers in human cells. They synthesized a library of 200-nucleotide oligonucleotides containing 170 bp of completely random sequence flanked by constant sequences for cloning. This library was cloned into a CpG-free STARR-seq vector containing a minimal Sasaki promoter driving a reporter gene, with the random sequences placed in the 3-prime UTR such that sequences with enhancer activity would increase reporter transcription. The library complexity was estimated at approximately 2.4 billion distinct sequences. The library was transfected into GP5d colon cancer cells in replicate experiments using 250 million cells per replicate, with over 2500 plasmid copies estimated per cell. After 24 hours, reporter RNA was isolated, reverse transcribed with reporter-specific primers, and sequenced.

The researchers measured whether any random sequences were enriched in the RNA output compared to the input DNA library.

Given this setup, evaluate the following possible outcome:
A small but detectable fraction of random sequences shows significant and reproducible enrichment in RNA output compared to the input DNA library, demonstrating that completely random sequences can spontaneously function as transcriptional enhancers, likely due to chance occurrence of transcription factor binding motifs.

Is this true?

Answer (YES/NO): YES